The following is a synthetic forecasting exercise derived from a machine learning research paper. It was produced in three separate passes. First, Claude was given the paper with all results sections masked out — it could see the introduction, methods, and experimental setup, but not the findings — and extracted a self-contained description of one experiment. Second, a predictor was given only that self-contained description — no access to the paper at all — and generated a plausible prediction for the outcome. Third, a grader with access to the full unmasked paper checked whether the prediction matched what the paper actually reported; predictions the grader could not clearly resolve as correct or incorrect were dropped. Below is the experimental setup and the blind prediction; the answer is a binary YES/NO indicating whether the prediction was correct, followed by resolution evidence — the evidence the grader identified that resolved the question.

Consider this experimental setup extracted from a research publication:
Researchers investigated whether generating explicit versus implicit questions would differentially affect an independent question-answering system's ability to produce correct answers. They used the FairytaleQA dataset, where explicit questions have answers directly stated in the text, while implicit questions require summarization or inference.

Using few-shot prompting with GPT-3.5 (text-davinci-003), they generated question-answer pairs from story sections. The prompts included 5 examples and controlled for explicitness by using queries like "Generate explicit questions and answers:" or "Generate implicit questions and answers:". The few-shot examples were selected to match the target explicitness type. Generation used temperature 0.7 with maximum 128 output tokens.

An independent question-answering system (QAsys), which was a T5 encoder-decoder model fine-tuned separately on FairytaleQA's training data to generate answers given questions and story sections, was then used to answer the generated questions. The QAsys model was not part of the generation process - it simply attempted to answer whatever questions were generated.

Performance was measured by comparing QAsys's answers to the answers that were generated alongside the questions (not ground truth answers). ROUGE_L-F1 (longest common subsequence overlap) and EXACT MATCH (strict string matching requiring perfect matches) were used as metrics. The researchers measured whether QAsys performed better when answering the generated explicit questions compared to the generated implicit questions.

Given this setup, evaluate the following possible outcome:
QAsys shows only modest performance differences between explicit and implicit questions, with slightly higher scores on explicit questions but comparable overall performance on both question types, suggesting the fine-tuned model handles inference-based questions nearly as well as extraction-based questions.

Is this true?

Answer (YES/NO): NO